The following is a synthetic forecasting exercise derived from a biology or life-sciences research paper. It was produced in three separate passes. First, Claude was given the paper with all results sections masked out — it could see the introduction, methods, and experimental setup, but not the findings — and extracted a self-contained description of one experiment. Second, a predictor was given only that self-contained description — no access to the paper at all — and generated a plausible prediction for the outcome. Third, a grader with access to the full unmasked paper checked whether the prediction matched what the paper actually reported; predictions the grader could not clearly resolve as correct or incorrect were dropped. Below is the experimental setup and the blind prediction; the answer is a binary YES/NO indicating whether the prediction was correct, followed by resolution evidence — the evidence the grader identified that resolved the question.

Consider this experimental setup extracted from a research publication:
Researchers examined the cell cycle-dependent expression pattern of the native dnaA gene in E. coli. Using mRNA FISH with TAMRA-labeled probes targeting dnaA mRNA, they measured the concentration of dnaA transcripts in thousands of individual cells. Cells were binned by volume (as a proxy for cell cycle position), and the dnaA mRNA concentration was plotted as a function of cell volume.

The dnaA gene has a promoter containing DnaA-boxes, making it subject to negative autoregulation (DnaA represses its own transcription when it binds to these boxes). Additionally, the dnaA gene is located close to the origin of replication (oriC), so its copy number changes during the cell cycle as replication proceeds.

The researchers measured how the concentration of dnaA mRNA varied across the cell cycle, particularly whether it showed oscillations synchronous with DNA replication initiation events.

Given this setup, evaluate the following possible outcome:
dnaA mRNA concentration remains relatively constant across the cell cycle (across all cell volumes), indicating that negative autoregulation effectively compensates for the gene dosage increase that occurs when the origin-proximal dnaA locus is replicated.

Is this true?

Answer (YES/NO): NO